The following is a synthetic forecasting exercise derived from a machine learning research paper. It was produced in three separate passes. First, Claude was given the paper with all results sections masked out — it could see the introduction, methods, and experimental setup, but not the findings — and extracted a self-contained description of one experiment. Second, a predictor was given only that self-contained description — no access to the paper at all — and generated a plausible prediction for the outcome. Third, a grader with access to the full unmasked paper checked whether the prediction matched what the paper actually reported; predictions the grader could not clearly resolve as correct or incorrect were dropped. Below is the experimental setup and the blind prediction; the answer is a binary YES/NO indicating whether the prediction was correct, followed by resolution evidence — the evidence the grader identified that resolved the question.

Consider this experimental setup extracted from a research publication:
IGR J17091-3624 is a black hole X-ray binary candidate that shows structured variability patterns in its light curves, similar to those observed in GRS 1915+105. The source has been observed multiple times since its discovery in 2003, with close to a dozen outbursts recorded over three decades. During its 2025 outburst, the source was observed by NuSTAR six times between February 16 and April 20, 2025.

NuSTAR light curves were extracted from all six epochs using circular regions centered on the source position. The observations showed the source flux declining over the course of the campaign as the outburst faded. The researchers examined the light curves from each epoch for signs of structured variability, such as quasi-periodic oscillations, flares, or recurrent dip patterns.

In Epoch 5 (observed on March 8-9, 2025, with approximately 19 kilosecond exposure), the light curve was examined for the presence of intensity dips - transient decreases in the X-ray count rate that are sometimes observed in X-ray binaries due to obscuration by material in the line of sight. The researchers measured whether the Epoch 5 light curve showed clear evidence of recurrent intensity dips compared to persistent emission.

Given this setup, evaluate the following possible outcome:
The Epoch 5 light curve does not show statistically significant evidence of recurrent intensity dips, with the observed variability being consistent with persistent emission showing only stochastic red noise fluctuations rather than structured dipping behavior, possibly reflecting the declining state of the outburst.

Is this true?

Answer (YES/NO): NO